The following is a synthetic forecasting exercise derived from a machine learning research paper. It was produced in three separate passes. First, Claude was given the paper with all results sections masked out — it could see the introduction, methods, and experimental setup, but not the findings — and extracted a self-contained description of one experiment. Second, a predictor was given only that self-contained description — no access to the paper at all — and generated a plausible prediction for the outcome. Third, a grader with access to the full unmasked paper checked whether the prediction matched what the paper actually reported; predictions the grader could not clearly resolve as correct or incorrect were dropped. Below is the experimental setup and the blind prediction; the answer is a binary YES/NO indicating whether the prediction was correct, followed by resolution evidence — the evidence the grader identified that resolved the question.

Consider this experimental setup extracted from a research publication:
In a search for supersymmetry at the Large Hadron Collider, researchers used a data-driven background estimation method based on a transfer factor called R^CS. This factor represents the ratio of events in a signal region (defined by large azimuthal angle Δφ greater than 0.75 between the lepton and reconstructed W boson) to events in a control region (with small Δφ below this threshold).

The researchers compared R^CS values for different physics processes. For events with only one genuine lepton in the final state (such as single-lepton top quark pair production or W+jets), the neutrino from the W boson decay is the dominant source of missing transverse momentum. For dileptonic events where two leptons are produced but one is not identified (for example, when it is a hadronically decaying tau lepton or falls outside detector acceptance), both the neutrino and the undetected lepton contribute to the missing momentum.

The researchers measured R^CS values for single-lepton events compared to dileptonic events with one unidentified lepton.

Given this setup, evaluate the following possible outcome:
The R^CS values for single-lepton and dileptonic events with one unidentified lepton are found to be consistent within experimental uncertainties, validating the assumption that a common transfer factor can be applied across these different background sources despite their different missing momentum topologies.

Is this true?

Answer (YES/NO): NO